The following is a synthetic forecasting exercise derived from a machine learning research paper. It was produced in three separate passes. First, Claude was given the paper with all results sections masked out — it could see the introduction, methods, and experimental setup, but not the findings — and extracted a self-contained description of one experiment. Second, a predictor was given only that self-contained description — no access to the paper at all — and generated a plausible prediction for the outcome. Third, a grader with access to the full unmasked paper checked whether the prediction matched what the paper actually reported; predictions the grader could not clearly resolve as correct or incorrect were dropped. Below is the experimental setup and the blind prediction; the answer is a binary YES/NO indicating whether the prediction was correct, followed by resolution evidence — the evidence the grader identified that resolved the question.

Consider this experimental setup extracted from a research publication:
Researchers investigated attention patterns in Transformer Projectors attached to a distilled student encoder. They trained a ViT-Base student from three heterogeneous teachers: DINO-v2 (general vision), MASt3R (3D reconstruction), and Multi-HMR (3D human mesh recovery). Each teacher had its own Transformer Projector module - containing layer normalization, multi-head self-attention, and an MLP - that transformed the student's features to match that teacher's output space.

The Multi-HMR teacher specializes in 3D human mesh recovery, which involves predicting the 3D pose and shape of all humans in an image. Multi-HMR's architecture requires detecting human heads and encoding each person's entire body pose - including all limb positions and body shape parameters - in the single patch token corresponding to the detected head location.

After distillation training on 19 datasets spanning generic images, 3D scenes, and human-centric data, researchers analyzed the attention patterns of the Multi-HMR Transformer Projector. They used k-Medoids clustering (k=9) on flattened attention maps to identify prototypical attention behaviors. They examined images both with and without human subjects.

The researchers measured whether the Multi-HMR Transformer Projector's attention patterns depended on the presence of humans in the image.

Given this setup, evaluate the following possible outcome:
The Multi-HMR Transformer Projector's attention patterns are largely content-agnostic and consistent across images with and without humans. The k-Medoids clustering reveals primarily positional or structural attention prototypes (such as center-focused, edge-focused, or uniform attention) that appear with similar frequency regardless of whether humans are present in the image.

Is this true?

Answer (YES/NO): NO